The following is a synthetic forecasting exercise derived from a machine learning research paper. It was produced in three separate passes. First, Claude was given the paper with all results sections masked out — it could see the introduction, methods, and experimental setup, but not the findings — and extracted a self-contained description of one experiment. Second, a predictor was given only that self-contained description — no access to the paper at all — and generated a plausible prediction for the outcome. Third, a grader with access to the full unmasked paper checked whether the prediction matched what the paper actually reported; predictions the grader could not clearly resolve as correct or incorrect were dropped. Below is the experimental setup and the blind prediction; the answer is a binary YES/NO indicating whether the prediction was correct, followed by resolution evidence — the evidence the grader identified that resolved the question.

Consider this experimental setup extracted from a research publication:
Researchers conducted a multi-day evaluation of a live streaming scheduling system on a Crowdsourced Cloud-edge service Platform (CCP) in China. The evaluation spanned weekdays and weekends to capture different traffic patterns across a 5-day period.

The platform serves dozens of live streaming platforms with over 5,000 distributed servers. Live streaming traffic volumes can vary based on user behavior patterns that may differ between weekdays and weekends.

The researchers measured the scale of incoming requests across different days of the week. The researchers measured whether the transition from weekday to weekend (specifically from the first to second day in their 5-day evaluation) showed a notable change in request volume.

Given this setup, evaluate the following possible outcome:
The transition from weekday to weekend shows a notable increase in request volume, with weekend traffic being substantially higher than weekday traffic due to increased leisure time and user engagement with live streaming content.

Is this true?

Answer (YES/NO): YES